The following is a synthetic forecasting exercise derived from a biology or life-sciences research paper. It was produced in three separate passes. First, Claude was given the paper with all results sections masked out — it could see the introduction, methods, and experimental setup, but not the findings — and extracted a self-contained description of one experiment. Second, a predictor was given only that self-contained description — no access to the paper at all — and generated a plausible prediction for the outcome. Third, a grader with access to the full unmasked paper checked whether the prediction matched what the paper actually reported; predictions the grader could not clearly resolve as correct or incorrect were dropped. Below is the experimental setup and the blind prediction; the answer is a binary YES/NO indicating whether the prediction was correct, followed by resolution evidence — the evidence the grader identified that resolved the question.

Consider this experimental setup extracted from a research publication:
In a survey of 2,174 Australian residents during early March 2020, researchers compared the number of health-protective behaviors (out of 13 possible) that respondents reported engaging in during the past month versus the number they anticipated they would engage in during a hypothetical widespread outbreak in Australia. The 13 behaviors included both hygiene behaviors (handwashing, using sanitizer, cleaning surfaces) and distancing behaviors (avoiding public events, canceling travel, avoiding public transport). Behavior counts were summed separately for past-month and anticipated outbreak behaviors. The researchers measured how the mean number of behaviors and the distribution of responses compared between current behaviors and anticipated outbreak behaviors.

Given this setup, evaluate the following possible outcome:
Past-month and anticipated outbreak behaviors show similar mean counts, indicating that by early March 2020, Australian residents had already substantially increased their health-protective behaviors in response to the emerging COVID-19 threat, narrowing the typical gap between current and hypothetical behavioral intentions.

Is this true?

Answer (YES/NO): NO